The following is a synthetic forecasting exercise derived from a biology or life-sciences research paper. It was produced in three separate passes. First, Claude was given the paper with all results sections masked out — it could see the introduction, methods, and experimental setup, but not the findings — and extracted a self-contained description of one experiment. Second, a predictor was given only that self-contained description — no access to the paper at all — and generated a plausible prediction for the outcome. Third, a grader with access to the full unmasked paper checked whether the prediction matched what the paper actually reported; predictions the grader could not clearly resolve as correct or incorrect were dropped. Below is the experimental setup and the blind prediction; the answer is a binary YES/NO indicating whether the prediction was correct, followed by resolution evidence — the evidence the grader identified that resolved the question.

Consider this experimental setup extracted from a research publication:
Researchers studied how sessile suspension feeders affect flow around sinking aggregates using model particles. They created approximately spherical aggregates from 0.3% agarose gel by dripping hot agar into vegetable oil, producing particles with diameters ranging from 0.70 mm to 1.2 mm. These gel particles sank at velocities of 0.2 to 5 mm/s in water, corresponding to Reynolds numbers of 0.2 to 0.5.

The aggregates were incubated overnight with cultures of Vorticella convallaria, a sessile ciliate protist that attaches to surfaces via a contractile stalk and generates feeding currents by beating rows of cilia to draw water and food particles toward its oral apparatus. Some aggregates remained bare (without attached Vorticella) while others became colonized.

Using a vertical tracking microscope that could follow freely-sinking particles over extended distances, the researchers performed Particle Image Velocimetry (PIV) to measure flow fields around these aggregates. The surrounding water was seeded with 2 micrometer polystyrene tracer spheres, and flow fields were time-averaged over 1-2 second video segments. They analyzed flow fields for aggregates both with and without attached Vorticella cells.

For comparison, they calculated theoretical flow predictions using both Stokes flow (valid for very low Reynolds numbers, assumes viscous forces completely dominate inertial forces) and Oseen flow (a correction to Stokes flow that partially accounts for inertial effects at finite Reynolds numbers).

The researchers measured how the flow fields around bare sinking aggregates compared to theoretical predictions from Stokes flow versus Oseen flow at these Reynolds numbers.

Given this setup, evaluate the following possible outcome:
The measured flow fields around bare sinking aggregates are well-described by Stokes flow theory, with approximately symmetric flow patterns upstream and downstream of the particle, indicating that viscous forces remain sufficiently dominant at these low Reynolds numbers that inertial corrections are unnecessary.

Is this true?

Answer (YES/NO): YES